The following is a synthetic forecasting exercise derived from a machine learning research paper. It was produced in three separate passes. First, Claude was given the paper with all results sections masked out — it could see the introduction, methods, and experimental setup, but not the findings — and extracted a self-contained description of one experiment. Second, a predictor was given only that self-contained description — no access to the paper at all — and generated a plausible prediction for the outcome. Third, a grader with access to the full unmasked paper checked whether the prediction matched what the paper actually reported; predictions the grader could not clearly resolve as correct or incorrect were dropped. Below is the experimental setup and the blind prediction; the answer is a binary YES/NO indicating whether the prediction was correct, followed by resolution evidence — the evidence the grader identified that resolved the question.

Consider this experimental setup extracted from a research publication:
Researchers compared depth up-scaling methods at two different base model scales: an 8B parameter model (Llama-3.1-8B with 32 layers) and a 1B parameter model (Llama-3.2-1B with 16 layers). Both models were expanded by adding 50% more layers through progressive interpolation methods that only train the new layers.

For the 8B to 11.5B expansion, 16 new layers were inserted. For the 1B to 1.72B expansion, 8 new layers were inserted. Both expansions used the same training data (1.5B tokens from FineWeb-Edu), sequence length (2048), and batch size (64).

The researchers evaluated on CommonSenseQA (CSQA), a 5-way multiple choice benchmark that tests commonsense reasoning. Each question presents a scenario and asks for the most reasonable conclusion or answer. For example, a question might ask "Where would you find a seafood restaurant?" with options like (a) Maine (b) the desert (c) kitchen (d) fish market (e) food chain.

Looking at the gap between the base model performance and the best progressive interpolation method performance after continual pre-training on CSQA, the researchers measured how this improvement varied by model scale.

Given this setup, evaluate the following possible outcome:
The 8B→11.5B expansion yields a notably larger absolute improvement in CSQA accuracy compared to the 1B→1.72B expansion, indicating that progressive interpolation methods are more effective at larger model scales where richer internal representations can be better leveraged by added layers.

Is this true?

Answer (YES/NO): NO